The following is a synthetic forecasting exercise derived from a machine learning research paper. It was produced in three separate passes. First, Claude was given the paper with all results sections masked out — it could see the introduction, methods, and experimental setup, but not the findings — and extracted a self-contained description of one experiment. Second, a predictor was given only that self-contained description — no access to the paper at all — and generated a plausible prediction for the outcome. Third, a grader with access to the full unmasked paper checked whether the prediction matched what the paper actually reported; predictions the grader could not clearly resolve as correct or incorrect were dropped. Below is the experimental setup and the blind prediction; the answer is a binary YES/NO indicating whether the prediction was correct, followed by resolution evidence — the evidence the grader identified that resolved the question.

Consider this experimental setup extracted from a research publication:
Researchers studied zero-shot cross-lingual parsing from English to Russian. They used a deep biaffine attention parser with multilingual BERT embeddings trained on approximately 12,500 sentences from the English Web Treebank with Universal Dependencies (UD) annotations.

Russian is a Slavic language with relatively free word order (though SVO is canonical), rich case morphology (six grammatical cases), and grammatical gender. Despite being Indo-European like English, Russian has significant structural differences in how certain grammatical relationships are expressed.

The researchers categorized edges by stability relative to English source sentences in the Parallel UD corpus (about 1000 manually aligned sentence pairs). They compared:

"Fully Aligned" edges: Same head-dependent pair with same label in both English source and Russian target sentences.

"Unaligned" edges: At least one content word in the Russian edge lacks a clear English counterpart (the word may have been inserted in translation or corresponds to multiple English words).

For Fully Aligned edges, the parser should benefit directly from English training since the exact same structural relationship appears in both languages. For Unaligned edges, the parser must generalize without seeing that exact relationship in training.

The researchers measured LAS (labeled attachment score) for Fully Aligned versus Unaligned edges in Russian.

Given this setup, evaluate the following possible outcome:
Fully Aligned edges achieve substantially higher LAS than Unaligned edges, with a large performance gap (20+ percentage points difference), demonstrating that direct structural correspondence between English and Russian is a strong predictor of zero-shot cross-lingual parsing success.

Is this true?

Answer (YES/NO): YES